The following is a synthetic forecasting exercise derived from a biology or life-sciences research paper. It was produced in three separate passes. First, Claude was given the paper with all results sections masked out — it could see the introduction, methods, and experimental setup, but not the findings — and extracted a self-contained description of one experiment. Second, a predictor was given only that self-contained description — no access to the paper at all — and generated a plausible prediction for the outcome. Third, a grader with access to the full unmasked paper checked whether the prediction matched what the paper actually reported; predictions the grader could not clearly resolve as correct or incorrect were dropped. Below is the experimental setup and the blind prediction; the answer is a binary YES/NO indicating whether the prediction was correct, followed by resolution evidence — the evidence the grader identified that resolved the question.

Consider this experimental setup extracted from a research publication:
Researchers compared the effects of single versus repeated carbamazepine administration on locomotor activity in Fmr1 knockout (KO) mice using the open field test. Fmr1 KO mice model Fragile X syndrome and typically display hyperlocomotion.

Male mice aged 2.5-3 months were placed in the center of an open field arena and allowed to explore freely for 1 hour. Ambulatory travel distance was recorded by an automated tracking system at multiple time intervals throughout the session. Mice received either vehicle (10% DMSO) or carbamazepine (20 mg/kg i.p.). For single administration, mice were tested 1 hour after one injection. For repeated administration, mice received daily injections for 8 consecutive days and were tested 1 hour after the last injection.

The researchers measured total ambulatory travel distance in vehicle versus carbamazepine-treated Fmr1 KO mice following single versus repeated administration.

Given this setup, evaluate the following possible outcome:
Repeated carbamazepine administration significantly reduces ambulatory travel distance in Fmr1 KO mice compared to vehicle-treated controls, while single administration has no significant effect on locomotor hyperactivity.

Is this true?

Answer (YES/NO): NO